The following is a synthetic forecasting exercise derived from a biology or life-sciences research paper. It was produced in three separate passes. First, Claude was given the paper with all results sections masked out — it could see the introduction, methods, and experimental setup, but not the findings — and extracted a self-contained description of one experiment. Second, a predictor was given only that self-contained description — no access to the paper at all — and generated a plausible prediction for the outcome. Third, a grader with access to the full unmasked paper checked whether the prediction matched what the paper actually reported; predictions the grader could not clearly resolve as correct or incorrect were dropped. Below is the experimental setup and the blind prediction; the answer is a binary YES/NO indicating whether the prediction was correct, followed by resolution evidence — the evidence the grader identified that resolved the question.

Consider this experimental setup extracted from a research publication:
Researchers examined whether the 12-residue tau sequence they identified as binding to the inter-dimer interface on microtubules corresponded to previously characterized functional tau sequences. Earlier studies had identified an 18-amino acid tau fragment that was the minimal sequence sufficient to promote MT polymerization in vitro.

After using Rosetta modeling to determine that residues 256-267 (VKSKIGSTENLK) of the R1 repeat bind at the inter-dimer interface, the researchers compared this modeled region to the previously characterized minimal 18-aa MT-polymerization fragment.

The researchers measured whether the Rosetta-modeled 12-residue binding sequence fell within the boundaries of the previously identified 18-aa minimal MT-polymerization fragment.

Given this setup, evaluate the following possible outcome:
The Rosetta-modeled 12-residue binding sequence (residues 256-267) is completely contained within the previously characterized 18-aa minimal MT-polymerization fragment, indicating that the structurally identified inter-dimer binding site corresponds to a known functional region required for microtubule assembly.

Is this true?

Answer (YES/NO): YES